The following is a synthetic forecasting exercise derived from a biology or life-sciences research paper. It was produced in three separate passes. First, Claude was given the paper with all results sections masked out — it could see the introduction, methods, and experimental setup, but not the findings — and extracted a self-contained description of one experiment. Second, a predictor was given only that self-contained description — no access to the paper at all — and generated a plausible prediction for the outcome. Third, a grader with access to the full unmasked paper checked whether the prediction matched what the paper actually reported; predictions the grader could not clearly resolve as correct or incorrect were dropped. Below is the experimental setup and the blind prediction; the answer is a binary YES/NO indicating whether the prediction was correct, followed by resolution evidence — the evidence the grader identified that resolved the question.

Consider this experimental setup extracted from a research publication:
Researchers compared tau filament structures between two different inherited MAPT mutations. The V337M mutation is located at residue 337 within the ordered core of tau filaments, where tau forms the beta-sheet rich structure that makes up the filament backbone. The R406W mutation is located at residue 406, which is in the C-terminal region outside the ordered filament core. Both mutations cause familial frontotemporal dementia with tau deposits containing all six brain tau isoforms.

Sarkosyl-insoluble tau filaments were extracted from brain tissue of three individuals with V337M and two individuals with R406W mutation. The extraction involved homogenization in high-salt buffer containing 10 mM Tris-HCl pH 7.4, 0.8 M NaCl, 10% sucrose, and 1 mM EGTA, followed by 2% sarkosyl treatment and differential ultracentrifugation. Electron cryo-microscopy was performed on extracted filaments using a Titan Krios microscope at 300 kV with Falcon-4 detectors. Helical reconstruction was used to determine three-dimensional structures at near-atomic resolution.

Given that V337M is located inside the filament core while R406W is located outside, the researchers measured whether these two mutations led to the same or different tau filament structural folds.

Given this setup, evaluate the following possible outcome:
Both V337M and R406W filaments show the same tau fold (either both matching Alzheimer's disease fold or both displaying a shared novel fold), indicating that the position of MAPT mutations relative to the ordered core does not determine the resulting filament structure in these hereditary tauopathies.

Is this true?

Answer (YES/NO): YES